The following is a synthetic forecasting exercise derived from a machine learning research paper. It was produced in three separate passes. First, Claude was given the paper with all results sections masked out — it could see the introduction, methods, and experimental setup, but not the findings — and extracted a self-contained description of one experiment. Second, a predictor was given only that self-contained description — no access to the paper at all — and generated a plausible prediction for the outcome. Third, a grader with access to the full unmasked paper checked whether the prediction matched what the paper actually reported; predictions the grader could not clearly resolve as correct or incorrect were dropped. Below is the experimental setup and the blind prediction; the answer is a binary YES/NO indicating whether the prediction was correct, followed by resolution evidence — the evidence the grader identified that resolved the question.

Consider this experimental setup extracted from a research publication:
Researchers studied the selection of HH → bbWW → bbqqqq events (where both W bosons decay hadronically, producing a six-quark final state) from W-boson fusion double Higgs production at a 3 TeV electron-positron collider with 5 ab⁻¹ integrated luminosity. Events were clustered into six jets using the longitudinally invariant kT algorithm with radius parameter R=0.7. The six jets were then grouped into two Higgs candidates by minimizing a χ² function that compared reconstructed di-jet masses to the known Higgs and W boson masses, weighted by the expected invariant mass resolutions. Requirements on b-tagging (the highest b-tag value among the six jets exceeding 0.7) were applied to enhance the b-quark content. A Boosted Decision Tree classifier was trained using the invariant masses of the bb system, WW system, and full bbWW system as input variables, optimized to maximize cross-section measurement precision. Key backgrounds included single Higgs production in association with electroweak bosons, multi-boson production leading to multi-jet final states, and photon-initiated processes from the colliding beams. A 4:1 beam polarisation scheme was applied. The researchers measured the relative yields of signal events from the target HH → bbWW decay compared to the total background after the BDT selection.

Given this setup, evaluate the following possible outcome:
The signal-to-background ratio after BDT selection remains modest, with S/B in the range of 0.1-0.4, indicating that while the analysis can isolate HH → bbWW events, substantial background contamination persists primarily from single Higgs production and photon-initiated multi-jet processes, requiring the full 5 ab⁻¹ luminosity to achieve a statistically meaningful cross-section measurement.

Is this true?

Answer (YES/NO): NO